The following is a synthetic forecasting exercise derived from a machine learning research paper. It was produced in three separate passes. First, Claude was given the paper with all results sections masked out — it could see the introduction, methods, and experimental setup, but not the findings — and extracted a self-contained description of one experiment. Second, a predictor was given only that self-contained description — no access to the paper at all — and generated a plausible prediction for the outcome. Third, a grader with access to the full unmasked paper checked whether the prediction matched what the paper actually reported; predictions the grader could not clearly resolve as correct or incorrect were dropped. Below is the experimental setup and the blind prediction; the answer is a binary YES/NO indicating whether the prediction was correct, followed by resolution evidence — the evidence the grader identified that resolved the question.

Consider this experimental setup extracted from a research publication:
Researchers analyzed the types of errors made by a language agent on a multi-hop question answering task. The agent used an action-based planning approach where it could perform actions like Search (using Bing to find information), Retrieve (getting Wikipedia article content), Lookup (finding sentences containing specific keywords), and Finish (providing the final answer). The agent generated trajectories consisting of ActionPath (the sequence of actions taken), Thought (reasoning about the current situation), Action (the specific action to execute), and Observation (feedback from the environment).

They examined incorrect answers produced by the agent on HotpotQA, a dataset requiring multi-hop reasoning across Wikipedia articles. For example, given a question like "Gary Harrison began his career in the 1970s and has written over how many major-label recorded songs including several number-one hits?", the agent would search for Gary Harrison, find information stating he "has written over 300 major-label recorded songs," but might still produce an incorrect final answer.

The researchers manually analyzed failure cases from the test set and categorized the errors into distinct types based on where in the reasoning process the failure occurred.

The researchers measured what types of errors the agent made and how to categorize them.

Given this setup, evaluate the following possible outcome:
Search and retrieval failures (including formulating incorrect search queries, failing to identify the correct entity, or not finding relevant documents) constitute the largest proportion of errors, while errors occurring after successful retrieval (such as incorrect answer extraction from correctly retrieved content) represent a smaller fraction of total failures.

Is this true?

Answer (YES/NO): NO